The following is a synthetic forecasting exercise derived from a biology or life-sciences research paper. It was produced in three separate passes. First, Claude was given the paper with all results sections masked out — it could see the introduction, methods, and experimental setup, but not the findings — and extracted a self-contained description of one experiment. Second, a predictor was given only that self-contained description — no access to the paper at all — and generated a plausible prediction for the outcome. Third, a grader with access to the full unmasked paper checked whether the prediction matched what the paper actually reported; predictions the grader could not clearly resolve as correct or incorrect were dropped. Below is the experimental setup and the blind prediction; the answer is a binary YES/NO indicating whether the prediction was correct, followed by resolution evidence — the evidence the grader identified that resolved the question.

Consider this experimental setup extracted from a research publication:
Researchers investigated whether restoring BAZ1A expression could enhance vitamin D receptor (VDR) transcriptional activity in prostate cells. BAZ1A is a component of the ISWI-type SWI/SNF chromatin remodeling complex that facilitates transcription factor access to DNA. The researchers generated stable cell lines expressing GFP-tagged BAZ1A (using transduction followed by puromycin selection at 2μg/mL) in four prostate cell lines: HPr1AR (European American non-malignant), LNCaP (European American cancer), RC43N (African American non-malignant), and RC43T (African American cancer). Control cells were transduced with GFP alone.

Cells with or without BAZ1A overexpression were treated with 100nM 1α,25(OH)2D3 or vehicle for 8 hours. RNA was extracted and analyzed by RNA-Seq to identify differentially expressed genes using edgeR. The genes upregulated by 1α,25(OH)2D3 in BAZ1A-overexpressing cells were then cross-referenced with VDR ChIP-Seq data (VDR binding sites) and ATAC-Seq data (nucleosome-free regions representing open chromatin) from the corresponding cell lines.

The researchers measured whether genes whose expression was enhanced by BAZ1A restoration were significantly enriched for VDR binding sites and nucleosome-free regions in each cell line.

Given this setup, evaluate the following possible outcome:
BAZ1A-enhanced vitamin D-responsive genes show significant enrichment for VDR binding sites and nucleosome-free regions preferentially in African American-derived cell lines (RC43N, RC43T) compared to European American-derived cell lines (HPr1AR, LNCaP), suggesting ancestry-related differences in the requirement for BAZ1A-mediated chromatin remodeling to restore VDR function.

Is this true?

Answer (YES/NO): YES